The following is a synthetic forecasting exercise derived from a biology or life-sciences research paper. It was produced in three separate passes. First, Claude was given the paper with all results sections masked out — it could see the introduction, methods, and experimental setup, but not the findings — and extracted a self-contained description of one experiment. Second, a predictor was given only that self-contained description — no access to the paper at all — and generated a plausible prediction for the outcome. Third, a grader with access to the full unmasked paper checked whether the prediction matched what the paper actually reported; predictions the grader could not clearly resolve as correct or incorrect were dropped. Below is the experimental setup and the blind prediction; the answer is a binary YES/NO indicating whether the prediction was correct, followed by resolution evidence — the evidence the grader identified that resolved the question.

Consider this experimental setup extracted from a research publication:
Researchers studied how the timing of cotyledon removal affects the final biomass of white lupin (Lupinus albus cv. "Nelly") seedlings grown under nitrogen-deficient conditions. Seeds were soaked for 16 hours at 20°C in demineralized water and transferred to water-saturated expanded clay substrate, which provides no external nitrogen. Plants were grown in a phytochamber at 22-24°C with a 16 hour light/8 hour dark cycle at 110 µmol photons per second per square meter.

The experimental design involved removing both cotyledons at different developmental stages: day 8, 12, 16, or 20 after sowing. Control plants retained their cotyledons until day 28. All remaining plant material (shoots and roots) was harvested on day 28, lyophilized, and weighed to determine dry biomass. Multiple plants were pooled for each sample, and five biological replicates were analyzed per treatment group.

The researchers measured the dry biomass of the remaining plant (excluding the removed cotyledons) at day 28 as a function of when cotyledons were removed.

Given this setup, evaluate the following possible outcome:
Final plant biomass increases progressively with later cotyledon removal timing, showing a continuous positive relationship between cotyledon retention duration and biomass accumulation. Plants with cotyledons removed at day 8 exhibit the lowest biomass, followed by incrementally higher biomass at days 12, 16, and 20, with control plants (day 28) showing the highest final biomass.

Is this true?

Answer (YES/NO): NO